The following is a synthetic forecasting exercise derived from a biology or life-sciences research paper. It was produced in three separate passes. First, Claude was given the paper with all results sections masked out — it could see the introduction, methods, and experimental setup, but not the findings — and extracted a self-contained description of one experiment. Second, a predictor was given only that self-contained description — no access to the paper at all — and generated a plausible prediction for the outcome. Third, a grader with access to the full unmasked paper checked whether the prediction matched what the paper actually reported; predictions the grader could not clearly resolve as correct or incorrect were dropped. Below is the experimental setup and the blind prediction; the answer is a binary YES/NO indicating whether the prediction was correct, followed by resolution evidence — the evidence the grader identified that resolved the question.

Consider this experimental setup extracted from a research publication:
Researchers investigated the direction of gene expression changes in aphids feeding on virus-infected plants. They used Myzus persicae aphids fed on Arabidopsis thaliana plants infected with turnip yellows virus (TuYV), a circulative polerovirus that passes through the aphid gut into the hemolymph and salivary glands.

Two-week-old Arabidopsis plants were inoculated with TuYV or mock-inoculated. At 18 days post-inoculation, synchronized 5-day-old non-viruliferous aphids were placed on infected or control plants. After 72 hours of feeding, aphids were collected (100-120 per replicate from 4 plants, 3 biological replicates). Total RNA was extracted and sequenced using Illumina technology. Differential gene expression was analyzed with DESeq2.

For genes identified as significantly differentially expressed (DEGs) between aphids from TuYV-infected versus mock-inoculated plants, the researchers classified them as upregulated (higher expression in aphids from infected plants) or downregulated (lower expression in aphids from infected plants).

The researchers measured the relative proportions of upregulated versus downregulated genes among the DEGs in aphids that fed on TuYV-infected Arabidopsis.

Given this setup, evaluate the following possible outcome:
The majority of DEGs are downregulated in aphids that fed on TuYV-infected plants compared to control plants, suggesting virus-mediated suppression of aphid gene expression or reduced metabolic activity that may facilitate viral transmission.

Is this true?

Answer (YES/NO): YES